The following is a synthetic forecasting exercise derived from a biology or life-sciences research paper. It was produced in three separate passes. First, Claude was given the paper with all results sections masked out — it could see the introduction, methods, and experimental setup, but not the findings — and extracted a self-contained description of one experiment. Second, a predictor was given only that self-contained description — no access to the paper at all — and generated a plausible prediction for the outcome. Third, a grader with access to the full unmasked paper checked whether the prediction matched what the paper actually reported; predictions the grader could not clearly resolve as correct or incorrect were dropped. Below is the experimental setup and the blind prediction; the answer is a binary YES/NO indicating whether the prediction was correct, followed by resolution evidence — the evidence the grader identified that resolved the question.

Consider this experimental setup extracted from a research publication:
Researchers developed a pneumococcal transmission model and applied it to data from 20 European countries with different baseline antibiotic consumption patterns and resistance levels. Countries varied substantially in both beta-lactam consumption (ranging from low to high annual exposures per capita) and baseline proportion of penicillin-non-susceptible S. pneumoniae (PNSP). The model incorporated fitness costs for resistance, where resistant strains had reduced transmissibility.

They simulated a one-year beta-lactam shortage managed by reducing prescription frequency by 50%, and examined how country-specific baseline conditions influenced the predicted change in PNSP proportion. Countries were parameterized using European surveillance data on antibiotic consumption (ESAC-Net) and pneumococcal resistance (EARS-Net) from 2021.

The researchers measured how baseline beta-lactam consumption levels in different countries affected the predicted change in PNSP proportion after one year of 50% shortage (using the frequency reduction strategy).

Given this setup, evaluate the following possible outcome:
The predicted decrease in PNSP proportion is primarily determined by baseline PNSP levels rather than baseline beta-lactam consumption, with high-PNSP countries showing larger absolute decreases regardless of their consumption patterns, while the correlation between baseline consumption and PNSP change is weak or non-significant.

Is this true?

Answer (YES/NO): NO